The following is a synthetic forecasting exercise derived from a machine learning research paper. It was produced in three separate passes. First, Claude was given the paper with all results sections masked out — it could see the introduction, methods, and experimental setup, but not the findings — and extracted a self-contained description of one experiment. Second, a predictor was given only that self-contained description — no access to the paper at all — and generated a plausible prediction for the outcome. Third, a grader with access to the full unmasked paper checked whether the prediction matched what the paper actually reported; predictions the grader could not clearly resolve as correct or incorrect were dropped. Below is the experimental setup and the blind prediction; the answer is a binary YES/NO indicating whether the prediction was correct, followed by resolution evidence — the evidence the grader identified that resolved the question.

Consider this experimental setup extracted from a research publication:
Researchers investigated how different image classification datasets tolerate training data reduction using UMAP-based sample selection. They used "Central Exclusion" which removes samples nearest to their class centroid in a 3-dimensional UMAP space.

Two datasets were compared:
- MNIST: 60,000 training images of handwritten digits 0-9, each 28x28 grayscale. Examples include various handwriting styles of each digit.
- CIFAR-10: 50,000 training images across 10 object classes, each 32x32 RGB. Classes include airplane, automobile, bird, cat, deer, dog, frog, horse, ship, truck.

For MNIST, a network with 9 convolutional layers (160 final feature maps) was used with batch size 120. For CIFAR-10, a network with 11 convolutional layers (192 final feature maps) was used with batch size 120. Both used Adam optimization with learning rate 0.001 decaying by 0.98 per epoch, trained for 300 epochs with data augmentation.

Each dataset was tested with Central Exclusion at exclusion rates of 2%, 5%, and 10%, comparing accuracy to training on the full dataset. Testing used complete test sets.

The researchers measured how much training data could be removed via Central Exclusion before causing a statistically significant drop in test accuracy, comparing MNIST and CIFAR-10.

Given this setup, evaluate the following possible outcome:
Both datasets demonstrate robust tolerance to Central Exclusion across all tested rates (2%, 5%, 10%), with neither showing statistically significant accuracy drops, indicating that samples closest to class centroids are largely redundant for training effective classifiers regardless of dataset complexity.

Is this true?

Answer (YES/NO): NO